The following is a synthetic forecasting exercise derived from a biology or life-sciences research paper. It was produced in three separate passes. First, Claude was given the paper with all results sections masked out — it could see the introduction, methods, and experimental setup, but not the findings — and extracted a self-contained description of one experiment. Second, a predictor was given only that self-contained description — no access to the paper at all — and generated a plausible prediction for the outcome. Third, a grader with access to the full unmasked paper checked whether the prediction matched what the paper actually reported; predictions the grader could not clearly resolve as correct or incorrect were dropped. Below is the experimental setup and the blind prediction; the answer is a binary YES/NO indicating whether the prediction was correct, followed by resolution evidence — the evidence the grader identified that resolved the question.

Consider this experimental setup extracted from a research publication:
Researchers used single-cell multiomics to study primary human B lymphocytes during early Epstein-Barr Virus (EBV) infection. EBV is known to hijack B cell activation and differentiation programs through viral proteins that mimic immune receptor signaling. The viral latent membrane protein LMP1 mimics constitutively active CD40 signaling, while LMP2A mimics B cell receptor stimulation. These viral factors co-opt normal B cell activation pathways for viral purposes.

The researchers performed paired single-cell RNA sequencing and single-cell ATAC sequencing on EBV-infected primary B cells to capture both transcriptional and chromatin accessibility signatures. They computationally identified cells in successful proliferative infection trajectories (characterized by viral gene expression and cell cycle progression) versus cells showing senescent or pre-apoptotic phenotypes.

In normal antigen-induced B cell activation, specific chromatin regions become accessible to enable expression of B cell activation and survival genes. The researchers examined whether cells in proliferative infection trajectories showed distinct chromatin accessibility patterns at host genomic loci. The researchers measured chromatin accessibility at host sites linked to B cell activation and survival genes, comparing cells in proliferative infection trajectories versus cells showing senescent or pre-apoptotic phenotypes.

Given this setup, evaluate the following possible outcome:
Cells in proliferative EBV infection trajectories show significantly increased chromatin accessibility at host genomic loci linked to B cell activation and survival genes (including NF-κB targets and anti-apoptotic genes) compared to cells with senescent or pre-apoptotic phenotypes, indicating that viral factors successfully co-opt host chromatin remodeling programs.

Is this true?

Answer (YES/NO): YES